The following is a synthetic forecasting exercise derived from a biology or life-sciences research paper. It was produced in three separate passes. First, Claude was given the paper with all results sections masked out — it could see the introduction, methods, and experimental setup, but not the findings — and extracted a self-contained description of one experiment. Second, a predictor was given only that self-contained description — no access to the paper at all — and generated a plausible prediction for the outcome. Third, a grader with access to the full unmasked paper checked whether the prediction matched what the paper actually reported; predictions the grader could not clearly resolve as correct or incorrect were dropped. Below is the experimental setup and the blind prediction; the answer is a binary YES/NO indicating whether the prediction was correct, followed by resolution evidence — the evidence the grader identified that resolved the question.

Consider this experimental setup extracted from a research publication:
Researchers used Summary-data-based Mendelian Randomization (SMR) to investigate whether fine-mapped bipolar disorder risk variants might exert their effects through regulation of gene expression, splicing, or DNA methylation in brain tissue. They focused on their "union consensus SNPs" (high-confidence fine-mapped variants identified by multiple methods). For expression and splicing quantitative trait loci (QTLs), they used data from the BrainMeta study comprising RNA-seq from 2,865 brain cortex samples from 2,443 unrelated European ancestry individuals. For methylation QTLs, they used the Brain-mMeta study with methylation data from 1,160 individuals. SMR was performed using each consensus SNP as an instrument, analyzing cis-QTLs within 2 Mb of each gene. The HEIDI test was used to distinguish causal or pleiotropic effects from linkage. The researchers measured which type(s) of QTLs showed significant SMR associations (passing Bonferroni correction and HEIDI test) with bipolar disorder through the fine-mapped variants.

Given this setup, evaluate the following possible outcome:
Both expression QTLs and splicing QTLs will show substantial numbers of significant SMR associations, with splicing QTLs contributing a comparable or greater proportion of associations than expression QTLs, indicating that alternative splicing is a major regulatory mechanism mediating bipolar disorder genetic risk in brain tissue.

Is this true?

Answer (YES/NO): YES